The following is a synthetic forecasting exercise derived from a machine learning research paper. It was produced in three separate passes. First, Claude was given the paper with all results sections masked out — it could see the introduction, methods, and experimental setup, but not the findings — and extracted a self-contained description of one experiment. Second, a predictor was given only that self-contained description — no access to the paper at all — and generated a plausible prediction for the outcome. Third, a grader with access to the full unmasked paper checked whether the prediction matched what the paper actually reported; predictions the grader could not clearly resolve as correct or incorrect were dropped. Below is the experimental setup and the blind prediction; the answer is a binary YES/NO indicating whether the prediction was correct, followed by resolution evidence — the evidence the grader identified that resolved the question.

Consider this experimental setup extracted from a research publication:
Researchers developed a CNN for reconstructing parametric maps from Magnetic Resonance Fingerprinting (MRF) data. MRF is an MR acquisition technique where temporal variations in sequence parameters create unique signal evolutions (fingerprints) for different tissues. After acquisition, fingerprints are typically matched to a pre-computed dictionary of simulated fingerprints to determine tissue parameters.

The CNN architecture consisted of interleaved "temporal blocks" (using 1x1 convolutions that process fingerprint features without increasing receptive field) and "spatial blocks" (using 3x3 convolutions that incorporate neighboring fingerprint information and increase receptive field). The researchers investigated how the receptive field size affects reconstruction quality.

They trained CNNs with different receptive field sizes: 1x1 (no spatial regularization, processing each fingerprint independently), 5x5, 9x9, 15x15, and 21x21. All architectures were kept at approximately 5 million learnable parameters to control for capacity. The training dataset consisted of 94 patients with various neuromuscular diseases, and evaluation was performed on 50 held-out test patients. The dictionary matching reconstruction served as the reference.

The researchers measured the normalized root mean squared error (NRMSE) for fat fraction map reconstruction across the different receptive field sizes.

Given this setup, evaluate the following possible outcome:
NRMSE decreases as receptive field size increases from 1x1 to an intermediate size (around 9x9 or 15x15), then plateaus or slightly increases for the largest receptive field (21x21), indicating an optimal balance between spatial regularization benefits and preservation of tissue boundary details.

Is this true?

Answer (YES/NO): YES